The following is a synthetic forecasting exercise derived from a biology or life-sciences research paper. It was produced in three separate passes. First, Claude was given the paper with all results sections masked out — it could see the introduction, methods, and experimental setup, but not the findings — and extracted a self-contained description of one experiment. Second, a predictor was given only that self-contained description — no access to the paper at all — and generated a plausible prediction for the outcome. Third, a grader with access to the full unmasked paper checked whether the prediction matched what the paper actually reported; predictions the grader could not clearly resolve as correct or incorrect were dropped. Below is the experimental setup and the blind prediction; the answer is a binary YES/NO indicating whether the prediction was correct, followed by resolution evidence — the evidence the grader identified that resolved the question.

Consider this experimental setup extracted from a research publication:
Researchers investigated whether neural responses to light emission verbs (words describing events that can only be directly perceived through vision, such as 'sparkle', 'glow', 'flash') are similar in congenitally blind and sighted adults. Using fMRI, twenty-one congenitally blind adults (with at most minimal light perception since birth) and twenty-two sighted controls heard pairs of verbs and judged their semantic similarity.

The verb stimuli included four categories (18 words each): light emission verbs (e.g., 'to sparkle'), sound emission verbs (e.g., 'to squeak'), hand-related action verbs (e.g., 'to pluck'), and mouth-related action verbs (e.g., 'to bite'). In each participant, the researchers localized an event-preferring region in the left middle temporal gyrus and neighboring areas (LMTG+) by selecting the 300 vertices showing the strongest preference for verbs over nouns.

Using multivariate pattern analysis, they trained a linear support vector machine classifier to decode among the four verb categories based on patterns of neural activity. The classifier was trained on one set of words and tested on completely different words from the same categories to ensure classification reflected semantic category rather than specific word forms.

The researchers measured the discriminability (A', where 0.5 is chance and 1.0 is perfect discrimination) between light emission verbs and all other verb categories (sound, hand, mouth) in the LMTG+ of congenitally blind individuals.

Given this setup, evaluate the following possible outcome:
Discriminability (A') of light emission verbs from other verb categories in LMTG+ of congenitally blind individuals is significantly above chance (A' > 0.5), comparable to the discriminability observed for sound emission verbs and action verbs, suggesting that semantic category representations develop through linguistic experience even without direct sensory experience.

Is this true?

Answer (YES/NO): YES